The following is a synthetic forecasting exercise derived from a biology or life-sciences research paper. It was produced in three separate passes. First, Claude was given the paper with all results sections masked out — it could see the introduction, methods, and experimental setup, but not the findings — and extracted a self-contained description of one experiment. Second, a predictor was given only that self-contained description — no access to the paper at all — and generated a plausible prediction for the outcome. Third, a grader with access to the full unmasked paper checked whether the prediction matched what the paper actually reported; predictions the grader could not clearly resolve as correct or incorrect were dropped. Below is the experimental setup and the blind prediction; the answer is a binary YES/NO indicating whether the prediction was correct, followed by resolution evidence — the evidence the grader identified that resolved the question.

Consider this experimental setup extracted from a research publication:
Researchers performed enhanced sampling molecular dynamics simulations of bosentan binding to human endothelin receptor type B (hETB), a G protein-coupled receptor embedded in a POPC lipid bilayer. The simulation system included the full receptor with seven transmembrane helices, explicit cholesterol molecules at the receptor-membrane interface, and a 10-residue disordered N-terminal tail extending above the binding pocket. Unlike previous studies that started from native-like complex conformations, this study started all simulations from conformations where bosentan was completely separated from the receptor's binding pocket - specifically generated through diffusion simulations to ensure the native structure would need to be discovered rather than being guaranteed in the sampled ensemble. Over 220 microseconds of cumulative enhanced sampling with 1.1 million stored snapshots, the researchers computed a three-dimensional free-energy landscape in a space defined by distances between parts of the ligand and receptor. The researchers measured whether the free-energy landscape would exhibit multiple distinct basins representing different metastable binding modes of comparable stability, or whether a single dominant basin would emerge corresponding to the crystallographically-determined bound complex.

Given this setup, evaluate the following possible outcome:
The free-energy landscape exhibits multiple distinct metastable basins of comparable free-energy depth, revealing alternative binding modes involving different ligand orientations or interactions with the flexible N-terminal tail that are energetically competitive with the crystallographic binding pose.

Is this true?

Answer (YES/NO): NO